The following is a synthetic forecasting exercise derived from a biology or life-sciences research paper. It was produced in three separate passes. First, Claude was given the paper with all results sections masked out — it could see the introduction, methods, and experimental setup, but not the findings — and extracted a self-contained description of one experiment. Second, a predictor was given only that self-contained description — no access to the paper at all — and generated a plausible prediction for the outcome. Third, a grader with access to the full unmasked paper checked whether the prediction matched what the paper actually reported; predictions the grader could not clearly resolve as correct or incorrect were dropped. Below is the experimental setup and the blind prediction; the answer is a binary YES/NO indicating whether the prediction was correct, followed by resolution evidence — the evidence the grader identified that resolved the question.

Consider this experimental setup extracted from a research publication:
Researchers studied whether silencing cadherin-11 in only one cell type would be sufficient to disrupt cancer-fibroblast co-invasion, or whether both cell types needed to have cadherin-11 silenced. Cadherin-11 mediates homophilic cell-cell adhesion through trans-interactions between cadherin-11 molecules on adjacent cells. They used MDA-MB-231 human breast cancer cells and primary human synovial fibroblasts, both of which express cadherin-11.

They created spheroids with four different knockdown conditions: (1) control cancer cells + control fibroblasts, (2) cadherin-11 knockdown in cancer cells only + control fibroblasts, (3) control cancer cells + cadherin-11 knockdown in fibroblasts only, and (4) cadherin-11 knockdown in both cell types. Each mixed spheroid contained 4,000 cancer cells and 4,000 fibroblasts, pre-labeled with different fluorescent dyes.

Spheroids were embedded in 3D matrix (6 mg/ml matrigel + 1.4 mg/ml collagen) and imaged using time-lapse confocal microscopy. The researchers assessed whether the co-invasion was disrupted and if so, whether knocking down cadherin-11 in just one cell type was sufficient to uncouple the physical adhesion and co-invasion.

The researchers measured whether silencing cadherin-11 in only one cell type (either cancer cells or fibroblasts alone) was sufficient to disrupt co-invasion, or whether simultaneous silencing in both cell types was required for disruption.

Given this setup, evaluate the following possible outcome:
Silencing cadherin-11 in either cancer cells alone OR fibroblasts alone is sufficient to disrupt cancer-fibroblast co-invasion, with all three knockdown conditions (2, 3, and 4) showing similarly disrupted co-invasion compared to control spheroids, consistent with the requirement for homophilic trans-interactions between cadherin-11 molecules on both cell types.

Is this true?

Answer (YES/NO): YES